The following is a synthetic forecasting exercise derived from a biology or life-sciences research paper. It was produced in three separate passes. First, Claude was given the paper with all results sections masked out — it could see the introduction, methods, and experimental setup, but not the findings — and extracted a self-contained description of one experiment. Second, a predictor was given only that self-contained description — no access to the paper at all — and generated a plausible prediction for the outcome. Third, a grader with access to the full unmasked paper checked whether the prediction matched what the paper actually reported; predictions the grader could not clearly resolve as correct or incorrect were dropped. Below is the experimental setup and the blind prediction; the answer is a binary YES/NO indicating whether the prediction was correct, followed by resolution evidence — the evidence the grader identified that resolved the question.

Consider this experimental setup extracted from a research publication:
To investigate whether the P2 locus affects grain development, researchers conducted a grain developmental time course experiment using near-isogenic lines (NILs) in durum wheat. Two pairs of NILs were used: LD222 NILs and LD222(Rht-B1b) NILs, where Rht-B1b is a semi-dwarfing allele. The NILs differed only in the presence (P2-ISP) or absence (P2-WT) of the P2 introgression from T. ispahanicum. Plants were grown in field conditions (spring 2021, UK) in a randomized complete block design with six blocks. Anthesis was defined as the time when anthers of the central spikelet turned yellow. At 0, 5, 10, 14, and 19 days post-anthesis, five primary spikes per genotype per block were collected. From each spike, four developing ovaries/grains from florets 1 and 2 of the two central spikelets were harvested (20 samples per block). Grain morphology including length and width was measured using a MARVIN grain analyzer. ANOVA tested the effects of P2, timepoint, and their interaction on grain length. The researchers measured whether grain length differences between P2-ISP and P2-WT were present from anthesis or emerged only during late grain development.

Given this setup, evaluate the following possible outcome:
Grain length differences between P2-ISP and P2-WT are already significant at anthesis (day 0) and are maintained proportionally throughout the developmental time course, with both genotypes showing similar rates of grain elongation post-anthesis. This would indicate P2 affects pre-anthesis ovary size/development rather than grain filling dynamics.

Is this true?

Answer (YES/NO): NO